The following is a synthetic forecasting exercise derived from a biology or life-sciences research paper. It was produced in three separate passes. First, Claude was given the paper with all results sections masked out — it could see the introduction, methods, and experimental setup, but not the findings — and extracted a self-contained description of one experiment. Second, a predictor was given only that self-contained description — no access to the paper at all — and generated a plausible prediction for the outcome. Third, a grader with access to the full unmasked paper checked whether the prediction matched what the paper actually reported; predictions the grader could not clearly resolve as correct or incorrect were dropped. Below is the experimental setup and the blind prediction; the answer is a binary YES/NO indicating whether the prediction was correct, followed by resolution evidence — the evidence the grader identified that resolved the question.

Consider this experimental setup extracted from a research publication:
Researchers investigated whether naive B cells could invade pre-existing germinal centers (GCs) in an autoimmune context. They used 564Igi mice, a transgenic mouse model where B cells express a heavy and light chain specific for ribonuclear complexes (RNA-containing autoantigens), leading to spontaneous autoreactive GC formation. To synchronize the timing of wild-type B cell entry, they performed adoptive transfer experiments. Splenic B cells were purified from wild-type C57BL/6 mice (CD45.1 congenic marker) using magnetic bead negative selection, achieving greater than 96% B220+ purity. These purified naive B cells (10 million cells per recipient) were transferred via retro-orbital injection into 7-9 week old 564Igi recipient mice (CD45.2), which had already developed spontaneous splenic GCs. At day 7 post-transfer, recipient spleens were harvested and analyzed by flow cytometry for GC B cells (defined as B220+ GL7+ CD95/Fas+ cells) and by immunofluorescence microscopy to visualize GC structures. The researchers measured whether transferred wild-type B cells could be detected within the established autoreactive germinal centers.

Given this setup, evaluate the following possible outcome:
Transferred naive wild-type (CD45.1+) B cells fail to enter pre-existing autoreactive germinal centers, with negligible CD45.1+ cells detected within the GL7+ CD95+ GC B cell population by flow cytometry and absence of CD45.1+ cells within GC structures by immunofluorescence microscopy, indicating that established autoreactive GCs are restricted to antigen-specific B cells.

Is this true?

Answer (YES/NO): NO